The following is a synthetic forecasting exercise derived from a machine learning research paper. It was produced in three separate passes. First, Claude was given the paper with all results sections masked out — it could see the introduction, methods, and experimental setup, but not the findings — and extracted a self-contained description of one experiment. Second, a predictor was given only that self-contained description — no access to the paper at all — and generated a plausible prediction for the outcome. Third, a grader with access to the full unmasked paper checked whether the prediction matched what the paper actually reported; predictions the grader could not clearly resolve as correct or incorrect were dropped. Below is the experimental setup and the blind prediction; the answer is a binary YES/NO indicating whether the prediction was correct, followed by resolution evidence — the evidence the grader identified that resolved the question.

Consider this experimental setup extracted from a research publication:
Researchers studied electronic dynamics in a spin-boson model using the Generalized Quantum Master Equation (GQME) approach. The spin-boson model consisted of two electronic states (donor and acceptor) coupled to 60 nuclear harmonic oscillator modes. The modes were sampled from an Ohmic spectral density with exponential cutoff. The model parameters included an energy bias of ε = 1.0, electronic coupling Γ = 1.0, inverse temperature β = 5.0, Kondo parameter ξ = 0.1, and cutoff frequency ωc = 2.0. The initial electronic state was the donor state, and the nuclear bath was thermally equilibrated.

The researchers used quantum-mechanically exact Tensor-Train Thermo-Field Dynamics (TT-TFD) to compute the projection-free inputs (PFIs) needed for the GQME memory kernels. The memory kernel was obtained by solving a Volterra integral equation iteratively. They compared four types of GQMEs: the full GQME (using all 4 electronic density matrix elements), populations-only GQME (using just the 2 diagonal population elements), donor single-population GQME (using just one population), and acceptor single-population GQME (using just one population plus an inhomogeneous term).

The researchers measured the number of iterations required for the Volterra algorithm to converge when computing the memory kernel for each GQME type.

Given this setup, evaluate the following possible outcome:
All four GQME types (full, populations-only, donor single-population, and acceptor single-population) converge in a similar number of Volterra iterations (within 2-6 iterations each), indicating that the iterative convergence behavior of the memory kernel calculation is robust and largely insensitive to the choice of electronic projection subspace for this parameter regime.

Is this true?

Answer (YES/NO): NO